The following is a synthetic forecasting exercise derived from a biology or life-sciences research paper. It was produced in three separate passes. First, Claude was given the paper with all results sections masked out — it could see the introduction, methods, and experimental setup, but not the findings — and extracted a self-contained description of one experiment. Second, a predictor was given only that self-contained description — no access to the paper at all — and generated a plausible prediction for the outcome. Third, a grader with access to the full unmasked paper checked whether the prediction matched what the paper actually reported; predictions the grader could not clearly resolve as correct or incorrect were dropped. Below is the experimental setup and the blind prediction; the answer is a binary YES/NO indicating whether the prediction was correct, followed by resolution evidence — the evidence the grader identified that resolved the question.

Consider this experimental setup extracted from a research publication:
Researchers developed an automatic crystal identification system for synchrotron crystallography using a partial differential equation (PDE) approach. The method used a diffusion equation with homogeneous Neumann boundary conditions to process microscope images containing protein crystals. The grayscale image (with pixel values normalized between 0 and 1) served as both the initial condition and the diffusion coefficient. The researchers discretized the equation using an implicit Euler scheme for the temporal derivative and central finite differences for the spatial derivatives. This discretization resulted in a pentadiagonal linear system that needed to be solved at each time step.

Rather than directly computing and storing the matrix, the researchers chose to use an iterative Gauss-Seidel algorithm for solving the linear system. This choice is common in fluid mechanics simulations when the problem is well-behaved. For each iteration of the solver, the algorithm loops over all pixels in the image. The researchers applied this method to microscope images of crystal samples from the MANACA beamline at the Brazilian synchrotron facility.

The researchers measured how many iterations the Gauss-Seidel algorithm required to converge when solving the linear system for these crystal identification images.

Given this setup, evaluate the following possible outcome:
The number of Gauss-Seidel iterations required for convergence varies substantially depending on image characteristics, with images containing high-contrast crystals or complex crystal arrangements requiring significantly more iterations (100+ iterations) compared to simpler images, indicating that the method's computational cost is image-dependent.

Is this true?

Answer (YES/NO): NO